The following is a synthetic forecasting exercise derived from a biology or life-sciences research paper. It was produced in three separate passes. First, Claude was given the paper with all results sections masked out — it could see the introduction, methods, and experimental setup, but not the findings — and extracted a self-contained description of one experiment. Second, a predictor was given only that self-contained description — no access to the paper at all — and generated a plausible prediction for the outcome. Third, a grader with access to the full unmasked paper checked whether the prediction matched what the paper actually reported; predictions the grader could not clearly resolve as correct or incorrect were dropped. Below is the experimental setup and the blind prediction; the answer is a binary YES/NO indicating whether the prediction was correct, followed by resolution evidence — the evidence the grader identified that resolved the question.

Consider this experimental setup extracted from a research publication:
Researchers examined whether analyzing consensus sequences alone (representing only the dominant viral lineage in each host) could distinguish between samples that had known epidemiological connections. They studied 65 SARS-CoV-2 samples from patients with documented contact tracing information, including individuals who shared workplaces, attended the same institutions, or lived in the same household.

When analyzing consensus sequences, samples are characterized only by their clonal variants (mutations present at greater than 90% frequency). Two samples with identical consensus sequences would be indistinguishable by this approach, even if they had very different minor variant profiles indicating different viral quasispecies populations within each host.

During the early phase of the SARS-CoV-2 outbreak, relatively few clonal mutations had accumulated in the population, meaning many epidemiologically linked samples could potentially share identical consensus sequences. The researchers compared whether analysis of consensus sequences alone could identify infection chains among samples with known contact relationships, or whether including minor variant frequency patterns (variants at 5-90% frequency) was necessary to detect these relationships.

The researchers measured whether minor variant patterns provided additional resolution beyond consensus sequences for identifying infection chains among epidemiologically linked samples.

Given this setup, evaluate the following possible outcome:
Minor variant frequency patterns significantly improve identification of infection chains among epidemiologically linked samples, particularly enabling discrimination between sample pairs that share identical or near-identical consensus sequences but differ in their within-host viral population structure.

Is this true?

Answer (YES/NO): YES